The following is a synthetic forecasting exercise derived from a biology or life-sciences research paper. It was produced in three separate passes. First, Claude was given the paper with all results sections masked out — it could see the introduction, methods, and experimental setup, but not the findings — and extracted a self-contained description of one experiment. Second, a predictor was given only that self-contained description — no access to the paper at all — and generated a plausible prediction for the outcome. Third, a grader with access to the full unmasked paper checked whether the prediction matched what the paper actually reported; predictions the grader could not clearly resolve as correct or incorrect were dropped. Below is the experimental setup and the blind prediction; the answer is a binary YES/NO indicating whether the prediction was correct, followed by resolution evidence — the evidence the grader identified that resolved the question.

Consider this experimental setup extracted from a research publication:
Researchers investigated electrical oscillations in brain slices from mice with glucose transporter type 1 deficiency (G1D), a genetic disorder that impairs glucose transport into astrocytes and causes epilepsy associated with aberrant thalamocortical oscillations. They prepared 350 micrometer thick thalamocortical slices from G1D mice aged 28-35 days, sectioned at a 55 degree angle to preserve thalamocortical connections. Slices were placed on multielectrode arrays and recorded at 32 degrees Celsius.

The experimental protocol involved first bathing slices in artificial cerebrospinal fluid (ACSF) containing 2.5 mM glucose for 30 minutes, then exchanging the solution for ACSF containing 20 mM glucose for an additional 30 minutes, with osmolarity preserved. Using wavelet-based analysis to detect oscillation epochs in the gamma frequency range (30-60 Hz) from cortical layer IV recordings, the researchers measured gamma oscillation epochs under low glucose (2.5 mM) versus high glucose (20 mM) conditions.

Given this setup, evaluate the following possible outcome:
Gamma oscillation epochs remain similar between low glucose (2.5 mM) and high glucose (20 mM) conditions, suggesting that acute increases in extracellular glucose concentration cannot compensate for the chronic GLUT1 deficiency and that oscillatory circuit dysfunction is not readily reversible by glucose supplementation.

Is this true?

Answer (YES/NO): NO